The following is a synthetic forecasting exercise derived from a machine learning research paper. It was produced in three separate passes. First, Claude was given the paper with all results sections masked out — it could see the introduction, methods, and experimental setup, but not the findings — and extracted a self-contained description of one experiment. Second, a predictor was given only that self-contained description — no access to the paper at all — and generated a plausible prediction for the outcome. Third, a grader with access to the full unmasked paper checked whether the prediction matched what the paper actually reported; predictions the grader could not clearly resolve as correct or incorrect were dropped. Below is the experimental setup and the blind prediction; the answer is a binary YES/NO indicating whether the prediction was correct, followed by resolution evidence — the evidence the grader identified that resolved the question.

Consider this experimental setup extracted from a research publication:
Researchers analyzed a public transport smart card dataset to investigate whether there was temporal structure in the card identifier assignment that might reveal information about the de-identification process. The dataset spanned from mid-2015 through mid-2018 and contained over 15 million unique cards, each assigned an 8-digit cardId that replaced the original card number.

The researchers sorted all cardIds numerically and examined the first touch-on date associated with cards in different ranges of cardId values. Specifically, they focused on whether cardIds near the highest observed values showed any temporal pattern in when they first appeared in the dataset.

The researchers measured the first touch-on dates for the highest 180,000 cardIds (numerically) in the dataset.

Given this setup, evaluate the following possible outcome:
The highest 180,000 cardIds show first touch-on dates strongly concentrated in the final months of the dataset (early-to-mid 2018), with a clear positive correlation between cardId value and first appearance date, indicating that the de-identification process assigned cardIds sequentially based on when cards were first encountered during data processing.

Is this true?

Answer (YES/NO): YES